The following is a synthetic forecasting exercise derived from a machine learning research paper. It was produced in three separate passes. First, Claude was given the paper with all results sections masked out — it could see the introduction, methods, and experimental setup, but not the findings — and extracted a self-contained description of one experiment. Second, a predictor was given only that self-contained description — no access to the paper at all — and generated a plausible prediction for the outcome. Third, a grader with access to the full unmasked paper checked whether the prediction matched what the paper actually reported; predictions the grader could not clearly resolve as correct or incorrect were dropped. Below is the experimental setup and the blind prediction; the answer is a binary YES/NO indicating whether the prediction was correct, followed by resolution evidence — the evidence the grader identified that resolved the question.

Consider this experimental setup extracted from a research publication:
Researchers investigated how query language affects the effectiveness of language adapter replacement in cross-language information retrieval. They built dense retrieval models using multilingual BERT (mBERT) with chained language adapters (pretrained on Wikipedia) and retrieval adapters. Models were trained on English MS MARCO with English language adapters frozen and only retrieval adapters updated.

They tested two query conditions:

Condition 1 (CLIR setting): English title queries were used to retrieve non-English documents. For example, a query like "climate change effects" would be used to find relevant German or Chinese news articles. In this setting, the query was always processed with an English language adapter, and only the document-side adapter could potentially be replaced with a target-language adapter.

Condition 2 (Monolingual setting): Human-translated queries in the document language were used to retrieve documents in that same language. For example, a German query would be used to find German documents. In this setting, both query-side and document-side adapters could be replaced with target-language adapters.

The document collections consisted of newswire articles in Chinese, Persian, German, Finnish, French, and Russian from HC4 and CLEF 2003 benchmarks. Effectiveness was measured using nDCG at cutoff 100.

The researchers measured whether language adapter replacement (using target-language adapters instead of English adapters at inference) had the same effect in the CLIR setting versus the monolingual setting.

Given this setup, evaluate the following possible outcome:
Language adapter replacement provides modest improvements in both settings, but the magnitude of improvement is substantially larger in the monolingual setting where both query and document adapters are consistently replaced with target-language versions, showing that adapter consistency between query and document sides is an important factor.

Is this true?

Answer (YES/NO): NO